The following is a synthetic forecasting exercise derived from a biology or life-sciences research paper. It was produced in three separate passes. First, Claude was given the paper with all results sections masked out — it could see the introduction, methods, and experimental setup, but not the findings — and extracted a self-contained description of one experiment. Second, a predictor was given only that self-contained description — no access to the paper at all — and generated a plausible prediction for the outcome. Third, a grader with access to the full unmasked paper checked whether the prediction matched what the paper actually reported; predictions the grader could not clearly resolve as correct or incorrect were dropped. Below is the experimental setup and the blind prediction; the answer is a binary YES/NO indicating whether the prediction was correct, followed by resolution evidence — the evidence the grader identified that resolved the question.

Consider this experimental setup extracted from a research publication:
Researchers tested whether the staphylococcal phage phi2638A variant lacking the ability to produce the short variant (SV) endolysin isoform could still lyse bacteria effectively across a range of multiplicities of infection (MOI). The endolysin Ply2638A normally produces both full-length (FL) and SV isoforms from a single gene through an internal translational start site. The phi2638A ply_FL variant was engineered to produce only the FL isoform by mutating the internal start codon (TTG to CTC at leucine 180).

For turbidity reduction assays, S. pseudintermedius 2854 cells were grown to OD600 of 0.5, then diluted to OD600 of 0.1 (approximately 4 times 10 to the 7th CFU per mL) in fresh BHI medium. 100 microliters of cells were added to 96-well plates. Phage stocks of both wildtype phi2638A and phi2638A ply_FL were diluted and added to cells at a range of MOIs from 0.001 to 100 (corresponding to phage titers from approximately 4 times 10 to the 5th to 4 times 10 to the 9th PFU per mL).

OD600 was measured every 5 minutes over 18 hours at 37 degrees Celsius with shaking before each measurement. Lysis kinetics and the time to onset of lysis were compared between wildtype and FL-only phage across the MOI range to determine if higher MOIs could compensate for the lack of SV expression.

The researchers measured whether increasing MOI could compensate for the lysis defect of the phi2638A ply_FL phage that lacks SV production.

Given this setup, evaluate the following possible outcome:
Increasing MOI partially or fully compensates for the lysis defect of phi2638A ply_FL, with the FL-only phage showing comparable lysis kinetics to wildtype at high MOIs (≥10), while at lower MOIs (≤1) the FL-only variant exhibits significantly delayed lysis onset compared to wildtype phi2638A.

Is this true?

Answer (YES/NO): YES